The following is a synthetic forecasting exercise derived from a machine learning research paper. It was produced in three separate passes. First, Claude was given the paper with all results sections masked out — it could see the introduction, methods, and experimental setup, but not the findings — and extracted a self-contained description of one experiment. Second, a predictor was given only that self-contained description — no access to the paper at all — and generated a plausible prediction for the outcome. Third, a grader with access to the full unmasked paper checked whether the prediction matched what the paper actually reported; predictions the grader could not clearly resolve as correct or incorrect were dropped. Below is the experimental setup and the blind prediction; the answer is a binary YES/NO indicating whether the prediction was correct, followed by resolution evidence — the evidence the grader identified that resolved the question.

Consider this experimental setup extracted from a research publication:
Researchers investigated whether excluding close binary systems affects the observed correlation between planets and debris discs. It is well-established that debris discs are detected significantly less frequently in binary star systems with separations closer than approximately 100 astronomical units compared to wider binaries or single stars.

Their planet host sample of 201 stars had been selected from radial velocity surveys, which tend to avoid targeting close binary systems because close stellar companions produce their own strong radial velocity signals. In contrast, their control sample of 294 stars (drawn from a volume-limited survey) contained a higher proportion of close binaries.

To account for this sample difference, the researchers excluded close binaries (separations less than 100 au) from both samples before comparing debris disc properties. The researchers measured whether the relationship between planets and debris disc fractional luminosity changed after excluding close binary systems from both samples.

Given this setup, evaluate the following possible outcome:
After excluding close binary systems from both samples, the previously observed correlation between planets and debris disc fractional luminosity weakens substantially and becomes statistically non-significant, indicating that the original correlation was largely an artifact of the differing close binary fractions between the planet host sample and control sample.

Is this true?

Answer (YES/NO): NO